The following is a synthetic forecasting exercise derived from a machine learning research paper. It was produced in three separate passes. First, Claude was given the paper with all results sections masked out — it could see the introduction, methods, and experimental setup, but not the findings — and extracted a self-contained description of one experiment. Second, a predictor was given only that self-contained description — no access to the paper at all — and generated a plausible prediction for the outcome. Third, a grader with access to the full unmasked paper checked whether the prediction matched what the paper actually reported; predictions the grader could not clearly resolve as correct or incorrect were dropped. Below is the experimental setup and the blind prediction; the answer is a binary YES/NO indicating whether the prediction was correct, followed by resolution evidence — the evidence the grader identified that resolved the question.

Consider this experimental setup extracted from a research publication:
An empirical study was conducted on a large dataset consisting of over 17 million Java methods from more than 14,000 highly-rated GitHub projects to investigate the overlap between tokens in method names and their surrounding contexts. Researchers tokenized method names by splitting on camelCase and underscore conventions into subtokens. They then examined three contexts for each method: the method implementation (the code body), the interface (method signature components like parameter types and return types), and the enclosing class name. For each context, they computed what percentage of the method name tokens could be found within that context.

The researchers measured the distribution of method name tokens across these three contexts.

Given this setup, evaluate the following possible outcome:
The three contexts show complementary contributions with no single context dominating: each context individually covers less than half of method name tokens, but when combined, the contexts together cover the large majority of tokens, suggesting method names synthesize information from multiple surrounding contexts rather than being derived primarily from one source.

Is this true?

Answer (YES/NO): NO